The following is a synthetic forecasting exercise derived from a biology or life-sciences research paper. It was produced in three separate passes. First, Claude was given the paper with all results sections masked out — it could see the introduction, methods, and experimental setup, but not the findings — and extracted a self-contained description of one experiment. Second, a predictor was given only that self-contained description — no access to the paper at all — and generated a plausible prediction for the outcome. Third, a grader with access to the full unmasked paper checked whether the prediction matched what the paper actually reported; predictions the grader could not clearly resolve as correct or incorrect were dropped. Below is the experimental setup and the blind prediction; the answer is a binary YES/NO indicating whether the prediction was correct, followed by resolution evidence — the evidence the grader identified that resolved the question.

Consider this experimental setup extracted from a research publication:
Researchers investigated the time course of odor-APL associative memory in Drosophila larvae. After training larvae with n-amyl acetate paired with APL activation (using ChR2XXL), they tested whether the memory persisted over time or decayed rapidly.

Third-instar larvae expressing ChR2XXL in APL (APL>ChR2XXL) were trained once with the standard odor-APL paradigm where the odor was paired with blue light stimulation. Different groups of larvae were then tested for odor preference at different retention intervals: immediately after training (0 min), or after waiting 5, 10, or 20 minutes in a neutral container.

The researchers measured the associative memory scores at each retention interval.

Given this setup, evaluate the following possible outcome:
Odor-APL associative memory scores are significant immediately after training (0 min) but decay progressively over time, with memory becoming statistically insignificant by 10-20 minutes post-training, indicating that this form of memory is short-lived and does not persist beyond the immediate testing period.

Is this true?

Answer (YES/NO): YES